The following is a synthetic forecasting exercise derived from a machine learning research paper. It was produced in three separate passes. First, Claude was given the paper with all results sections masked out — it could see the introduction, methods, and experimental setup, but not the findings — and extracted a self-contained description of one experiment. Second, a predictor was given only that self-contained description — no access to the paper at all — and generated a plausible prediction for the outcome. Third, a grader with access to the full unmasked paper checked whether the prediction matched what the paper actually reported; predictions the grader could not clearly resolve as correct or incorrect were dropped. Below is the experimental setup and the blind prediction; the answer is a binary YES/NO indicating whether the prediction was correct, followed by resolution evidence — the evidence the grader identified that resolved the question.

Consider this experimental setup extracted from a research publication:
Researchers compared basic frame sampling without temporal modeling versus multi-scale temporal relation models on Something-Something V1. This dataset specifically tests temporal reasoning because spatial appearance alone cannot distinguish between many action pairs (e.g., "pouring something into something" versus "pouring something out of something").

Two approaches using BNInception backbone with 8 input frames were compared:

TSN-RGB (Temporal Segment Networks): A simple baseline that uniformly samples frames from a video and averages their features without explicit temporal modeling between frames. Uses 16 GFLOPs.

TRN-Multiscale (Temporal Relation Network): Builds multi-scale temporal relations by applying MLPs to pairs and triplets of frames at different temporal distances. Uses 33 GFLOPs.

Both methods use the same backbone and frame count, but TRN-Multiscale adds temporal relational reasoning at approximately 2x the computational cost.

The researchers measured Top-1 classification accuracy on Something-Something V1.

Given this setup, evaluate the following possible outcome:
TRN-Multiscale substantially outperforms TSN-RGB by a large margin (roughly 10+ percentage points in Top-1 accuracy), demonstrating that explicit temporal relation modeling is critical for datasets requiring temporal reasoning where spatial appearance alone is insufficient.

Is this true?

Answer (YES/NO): YES